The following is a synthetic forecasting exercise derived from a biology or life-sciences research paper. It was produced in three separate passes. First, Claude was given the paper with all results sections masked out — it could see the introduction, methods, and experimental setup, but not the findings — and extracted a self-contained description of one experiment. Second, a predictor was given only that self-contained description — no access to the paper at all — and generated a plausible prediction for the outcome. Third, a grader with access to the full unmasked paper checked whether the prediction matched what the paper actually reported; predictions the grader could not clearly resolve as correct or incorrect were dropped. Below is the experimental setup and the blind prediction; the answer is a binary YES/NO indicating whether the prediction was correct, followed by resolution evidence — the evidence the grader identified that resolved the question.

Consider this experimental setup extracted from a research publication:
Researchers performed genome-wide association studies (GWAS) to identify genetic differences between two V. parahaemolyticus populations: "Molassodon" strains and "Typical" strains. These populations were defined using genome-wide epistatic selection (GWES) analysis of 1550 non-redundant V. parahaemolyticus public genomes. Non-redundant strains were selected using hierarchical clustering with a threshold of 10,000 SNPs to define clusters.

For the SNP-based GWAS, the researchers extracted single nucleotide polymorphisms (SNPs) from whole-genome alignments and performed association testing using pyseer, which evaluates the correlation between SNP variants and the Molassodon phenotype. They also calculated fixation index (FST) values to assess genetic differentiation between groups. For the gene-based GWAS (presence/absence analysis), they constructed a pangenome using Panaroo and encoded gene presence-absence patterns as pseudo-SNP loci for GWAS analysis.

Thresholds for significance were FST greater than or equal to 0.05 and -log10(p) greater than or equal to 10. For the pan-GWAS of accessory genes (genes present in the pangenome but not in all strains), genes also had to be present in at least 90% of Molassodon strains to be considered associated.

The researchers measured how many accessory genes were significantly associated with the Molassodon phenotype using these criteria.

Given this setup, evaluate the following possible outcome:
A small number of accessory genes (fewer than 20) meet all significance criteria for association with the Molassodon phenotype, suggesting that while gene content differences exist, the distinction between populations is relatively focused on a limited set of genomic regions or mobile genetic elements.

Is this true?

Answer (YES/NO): NO